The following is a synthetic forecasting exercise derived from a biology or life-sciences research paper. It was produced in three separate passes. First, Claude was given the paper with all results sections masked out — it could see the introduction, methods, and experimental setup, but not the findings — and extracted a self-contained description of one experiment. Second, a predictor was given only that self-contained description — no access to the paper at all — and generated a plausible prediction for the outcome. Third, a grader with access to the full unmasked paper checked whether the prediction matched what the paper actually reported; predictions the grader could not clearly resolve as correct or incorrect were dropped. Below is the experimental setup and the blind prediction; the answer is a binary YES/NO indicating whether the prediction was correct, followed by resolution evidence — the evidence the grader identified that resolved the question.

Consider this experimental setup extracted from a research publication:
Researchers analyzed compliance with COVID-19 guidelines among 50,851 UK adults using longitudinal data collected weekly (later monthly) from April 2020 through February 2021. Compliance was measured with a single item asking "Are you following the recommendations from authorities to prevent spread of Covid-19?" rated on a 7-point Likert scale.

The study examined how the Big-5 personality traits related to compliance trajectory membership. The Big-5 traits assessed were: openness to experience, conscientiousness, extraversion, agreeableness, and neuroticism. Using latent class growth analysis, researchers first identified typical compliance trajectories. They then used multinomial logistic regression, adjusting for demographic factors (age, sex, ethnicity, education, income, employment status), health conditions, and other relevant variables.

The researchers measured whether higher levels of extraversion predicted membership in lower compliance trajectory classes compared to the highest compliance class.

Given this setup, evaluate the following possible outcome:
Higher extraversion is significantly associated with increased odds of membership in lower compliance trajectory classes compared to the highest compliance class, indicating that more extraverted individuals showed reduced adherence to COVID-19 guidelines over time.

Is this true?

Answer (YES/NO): YES